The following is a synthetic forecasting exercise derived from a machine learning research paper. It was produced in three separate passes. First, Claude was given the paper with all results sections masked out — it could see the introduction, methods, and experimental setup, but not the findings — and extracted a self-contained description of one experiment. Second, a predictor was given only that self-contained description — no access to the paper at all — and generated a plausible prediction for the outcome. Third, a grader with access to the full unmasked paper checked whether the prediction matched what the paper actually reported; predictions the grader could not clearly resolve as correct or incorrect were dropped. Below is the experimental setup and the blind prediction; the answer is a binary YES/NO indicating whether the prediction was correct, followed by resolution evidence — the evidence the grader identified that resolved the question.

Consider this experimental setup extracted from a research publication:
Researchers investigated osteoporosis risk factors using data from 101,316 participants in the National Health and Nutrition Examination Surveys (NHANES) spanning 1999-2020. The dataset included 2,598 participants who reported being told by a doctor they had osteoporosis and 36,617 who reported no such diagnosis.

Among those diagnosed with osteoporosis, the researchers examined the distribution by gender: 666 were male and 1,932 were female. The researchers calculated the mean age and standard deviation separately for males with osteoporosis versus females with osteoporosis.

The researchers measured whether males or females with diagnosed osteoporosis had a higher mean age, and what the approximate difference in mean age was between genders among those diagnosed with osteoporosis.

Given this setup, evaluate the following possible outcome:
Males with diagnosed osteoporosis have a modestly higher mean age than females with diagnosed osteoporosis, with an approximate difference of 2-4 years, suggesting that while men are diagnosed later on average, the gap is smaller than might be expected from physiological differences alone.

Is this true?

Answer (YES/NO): NO